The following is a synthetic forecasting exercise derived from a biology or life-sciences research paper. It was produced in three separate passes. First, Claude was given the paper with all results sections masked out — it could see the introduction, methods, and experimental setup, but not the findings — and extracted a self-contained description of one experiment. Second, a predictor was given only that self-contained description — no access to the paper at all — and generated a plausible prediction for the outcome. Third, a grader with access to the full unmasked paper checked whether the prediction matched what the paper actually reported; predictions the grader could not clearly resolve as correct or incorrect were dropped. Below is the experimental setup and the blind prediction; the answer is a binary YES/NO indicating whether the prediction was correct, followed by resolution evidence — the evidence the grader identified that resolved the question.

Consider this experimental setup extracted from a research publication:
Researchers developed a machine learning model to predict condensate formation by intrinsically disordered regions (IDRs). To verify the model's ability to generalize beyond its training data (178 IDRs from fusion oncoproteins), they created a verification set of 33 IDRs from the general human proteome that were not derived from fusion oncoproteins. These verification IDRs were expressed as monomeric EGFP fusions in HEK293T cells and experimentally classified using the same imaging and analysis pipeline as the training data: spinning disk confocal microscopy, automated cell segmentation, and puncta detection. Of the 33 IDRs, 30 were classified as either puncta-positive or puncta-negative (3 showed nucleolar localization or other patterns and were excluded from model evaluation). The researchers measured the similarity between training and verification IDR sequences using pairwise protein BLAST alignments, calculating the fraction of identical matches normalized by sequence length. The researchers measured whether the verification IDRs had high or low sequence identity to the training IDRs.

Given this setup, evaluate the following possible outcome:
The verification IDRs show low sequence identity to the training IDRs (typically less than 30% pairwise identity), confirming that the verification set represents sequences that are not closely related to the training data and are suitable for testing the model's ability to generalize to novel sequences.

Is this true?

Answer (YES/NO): YES